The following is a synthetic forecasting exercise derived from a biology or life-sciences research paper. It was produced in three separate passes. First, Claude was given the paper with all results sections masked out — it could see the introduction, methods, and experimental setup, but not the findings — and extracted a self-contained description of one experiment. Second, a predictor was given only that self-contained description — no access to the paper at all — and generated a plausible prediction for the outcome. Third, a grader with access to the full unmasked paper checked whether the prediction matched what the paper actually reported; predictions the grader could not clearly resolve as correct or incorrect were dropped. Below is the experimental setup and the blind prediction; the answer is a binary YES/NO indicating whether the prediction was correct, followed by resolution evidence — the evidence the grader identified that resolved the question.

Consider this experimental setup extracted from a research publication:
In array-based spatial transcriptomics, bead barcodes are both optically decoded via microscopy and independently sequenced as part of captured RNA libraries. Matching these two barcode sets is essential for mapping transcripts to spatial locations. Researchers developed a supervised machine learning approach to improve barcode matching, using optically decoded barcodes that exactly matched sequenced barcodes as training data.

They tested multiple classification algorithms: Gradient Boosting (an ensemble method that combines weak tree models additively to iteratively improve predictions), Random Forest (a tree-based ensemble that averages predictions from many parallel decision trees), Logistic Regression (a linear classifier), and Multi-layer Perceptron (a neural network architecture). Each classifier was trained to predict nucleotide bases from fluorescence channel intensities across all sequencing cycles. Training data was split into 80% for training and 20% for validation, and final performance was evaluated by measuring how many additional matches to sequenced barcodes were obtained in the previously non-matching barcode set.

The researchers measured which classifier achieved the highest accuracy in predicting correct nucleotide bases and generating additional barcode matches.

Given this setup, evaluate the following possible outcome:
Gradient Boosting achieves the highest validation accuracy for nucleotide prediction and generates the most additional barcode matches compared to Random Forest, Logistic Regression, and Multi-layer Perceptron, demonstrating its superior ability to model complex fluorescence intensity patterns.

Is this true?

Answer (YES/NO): YES